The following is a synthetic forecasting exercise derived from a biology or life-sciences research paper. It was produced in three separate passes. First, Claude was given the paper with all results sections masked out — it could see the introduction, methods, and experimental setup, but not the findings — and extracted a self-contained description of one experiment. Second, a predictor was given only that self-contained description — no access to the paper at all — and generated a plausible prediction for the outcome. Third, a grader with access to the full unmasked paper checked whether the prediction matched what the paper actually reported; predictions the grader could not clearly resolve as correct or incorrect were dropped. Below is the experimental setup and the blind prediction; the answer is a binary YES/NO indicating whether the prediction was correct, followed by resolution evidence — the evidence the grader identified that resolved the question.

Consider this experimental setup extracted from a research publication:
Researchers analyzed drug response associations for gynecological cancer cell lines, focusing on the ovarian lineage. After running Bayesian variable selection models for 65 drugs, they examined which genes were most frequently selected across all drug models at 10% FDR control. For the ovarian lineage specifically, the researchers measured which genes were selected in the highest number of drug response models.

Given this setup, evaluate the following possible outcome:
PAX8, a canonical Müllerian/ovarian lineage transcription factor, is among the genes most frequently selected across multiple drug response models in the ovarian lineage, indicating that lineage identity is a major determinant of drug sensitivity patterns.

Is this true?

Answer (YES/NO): NO